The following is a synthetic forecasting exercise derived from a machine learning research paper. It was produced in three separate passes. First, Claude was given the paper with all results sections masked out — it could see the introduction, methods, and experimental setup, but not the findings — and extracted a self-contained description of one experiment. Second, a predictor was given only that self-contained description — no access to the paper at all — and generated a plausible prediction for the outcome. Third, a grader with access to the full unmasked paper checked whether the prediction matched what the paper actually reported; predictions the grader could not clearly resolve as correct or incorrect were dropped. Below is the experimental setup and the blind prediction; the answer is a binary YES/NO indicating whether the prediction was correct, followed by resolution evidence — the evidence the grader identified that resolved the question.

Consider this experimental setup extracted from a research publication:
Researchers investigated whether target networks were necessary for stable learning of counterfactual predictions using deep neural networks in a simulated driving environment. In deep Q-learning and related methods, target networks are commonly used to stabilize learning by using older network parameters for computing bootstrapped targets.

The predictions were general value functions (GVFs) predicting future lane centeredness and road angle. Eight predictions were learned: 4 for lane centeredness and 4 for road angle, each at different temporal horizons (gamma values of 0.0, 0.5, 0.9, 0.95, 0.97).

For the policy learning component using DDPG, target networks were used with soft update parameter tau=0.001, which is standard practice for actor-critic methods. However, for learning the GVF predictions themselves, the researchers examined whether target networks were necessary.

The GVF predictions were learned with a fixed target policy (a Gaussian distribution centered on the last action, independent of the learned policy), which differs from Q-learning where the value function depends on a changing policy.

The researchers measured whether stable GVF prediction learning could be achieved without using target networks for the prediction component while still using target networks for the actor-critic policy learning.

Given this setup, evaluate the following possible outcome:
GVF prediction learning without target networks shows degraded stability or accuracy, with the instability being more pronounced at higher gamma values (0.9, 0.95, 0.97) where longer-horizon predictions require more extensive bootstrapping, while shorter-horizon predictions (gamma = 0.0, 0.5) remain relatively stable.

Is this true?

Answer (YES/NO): NO